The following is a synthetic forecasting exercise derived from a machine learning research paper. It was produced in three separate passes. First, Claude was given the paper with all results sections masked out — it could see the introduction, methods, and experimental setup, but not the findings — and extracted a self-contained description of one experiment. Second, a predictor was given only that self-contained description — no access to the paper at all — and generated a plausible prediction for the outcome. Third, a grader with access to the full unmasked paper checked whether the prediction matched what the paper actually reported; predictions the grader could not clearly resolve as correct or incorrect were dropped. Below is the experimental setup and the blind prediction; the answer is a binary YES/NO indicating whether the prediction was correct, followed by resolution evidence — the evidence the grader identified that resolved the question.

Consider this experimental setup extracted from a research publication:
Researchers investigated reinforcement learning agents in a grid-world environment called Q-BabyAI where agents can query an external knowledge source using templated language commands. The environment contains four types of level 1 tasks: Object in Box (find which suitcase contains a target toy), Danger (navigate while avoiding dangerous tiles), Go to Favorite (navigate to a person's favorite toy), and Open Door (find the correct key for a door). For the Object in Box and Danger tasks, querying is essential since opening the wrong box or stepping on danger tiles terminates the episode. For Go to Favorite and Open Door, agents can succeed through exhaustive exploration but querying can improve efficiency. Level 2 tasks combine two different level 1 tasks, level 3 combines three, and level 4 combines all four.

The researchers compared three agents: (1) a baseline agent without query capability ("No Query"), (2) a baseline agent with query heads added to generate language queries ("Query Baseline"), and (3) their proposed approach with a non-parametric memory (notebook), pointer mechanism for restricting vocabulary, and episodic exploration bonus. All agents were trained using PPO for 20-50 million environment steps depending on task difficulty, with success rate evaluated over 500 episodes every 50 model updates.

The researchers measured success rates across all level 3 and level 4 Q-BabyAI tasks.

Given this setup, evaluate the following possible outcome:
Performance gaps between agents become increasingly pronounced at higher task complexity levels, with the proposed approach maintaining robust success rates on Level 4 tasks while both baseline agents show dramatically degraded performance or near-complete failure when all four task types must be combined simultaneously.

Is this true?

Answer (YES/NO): NO